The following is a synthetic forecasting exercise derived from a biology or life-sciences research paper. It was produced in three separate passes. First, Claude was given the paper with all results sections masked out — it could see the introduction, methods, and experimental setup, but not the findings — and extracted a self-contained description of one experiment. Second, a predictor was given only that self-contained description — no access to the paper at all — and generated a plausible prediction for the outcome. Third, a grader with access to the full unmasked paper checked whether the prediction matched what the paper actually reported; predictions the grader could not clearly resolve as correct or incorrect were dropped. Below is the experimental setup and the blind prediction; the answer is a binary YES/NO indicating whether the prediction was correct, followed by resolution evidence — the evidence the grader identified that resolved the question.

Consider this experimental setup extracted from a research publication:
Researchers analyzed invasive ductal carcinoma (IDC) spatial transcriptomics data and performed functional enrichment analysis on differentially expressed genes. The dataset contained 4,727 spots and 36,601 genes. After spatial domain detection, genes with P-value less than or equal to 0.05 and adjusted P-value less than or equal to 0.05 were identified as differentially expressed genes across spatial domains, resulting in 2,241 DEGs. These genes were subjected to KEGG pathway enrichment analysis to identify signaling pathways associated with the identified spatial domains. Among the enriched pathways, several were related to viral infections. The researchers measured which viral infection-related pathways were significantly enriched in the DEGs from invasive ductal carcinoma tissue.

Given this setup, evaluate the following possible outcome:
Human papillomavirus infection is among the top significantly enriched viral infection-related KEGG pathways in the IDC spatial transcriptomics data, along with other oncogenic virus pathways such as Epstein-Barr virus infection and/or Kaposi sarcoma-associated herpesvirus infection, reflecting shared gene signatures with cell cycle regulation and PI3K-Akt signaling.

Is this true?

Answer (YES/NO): NO